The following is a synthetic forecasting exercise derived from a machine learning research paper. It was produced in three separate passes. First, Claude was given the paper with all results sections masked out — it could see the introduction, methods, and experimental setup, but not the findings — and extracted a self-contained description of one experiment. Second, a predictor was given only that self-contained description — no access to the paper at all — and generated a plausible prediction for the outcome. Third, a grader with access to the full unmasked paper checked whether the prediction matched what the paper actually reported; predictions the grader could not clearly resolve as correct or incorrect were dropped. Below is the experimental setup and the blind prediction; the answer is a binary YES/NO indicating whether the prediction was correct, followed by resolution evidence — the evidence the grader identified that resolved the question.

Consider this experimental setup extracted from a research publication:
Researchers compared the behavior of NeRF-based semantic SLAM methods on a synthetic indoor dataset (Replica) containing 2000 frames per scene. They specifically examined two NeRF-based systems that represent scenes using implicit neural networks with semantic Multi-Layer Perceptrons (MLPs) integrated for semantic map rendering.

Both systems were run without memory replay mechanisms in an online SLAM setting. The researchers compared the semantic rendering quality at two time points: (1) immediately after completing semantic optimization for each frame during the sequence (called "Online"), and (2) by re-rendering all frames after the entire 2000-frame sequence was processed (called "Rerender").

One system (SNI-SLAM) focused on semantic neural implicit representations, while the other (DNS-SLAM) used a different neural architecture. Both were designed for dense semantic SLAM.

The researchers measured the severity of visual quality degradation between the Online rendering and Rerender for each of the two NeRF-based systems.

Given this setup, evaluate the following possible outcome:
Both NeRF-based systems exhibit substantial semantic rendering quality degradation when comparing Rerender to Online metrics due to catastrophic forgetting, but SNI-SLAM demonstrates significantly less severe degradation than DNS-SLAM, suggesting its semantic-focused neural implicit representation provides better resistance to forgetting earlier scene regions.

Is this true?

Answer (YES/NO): NO